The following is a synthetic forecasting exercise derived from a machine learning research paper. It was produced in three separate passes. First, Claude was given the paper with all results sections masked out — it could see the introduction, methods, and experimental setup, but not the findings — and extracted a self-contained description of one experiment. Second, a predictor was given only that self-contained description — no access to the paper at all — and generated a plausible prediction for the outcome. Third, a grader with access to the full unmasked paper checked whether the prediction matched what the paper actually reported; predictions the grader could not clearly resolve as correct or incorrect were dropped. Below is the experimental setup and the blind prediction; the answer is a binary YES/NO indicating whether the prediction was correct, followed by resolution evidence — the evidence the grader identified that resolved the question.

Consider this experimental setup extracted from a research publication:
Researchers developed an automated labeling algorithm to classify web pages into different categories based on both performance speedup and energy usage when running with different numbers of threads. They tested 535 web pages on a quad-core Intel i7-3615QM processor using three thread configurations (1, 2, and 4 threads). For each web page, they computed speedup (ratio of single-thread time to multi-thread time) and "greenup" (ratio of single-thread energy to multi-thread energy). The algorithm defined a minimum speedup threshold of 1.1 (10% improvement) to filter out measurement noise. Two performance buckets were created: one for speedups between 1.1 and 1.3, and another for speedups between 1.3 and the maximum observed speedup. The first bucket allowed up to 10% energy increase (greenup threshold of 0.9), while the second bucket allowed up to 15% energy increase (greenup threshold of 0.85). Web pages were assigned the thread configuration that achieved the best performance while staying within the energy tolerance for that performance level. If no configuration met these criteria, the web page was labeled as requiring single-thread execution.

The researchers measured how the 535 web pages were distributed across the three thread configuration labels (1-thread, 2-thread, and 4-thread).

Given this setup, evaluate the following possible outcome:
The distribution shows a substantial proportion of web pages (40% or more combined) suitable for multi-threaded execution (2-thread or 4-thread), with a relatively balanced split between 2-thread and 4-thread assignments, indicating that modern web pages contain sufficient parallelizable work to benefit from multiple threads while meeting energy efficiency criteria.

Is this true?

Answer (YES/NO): NO